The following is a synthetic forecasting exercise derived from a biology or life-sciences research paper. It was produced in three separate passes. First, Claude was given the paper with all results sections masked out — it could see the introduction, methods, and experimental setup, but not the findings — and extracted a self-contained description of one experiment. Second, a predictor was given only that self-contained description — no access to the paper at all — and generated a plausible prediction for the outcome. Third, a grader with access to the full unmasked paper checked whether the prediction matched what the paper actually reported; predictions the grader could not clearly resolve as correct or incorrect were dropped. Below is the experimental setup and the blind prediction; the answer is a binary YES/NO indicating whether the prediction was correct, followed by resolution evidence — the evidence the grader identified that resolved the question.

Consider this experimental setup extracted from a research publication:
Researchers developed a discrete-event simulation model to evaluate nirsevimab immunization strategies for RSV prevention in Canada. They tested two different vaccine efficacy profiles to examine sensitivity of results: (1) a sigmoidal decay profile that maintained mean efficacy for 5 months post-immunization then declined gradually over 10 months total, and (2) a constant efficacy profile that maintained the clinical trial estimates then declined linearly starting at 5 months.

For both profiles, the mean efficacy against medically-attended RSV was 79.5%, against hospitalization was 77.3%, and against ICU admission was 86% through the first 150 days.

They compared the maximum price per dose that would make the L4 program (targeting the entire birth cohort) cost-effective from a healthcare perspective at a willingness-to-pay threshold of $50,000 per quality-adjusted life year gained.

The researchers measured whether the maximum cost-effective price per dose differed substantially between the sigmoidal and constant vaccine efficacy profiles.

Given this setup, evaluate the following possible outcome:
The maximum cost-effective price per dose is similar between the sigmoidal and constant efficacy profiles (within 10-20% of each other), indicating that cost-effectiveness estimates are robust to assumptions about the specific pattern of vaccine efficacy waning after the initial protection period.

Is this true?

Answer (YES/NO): YES